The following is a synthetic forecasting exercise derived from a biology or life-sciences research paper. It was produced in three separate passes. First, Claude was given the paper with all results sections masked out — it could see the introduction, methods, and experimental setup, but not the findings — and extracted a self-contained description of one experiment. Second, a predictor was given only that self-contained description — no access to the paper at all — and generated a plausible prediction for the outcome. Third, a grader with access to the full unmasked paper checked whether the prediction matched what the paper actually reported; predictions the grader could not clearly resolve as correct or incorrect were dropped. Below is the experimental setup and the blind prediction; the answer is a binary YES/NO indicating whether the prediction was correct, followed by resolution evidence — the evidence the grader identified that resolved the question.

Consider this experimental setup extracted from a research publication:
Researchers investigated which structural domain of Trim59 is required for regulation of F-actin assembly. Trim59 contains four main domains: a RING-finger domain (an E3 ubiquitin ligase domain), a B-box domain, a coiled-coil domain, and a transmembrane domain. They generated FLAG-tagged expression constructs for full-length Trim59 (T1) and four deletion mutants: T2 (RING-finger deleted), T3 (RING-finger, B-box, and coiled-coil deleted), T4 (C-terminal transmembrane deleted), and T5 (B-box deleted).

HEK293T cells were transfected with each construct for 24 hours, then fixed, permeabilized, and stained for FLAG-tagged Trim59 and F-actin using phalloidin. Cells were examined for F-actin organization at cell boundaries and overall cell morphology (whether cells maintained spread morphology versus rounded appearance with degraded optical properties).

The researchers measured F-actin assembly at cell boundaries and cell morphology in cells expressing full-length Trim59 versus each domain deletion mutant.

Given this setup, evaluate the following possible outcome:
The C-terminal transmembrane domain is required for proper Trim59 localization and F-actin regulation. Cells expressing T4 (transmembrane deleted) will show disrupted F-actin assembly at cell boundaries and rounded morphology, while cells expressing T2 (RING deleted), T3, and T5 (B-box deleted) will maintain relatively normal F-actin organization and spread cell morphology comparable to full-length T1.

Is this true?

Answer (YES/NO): NO